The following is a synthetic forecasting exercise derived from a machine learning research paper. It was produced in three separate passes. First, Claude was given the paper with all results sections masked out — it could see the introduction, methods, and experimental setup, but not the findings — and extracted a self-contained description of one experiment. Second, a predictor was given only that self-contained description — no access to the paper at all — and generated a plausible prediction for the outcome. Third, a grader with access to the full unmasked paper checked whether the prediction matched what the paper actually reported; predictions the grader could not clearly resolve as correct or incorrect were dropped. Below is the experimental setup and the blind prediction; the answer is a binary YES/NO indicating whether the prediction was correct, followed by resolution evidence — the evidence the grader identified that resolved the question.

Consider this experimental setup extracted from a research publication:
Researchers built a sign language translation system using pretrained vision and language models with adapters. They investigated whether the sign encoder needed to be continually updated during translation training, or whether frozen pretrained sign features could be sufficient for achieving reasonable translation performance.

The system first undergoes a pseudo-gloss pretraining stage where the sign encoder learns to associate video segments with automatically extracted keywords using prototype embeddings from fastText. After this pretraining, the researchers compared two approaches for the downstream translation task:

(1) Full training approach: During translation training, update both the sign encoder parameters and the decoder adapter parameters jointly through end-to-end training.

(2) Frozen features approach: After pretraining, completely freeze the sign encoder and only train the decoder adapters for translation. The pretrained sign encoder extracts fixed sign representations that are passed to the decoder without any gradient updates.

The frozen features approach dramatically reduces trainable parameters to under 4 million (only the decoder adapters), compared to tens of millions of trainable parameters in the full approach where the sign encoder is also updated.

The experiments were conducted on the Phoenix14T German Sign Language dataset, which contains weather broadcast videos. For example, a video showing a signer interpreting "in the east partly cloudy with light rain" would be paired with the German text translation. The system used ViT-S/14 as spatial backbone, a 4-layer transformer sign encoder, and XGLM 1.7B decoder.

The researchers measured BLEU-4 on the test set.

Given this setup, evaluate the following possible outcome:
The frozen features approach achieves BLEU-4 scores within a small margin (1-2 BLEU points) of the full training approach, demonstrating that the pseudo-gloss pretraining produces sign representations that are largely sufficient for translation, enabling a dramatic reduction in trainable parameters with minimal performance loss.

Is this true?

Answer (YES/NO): YES